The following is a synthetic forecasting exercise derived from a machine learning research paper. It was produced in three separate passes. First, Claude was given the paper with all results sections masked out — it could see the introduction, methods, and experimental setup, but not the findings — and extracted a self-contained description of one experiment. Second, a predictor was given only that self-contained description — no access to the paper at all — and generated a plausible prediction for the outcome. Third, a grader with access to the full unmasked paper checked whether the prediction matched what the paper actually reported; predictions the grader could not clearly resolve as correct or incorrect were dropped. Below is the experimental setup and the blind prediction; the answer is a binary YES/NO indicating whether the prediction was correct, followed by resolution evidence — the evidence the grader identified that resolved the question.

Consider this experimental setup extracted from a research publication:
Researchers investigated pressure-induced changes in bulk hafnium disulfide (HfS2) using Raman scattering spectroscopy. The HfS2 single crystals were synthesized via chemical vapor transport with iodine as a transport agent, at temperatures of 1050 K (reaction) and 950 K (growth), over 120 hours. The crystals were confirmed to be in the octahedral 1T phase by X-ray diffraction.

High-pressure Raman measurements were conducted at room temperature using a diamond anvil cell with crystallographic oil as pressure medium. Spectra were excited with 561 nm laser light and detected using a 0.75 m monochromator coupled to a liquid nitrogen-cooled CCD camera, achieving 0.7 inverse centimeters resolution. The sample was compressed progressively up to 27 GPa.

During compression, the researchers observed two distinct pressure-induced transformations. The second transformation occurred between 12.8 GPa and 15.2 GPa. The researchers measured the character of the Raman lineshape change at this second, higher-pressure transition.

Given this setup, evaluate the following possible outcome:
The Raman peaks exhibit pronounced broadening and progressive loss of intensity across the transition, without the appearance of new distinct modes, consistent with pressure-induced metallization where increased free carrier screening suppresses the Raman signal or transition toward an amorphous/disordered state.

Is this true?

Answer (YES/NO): YES